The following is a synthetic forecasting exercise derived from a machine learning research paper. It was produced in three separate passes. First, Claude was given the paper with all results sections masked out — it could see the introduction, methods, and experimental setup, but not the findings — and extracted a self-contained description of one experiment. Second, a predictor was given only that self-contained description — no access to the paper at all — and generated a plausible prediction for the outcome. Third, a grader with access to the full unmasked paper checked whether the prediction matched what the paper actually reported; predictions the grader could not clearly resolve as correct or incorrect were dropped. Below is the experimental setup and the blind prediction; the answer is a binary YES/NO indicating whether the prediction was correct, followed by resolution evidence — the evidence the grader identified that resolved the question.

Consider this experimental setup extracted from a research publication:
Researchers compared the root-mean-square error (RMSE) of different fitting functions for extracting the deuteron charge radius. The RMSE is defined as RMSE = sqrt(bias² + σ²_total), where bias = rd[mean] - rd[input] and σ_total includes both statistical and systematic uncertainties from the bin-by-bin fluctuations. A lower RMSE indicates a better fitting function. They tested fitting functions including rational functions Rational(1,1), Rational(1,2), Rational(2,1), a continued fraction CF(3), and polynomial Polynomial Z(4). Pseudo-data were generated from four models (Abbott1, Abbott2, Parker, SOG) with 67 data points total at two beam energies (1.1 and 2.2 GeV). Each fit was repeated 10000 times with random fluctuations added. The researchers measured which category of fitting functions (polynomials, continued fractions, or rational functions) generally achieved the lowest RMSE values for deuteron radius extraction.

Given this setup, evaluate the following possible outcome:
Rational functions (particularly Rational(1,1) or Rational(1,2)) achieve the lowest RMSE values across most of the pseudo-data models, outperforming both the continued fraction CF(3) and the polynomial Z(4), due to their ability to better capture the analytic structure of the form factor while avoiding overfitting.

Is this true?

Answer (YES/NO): YES